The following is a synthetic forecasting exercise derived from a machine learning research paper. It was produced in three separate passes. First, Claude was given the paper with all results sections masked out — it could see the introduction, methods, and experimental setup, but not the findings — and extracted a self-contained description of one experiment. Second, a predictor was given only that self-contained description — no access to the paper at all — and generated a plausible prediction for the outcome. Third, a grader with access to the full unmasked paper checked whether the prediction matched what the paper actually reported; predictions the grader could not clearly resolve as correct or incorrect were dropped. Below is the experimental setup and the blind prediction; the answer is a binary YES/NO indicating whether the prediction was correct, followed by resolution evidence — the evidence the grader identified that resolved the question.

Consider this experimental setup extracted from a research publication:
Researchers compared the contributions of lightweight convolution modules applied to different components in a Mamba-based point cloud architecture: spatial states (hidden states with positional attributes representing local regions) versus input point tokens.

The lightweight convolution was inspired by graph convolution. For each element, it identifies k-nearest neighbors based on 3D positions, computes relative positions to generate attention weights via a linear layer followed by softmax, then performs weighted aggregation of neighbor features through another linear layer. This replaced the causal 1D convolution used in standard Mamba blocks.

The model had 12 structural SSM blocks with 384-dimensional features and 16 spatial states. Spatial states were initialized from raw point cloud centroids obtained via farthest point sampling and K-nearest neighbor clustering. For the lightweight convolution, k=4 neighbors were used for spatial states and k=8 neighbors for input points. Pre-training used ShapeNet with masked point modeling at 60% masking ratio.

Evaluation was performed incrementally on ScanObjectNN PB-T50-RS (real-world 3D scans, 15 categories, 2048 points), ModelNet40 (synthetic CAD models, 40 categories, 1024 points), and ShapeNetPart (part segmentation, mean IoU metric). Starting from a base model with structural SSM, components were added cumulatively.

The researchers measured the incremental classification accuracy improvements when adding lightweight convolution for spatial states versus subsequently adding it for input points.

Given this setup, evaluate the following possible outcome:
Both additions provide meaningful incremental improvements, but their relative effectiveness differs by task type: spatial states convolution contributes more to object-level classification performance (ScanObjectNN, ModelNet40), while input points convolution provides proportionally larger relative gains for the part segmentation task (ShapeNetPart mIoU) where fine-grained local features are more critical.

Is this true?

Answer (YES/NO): NO